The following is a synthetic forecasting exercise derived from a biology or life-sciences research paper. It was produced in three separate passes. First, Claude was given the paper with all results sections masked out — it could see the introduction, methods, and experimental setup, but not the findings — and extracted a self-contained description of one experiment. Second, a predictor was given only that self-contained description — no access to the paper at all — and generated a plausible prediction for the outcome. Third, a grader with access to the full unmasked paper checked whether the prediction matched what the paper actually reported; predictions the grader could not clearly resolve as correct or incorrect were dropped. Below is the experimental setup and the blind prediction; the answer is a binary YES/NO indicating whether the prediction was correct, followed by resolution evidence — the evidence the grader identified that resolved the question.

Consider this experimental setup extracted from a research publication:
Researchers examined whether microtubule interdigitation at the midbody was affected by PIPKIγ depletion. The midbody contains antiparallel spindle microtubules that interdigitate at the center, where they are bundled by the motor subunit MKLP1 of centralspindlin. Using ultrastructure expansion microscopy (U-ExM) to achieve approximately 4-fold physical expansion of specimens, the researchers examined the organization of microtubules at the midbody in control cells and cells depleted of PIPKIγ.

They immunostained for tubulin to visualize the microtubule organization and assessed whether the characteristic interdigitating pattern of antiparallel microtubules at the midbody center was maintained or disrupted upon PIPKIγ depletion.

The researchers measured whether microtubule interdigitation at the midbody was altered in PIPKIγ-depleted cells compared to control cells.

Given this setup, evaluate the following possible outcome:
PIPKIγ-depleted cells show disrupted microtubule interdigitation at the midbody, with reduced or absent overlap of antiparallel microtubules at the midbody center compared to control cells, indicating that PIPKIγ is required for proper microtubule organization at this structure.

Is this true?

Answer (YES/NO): NO